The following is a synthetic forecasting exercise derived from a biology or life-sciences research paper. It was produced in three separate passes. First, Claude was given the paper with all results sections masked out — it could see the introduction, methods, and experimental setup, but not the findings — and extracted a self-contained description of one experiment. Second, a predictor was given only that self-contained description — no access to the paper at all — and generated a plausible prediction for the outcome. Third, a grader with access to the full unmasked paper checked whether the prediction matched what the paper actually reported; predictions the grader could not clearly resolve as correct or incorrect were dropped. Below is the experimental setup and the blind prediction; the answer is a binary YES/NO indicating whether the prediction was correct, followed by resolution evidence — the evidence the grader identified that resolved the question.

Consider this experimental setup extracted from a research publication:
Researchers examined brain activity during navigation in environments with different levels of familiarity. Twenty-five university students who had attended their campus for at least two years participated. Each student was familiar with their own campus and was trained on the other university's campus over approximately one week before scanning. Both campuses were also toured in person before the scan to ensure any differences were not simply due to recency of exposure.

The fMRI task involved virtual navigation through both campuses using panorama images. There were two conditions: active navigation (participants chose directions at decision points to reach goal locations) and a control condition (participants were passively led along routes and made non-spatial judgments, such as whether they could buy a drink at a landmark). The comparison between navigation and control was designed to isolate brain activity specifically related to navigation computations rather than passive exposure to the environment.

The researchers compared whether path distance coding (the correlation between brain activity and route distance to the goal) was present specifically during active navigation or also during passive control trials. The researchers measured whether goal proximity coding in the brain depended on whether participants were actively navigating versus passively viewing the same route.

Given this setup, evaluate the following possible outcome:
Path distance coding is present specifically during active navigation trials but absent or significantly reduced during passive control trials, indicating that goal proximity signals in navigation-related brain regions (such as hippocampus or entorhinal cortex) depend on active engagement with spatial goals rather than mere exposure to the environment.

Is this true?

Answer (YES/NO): YES